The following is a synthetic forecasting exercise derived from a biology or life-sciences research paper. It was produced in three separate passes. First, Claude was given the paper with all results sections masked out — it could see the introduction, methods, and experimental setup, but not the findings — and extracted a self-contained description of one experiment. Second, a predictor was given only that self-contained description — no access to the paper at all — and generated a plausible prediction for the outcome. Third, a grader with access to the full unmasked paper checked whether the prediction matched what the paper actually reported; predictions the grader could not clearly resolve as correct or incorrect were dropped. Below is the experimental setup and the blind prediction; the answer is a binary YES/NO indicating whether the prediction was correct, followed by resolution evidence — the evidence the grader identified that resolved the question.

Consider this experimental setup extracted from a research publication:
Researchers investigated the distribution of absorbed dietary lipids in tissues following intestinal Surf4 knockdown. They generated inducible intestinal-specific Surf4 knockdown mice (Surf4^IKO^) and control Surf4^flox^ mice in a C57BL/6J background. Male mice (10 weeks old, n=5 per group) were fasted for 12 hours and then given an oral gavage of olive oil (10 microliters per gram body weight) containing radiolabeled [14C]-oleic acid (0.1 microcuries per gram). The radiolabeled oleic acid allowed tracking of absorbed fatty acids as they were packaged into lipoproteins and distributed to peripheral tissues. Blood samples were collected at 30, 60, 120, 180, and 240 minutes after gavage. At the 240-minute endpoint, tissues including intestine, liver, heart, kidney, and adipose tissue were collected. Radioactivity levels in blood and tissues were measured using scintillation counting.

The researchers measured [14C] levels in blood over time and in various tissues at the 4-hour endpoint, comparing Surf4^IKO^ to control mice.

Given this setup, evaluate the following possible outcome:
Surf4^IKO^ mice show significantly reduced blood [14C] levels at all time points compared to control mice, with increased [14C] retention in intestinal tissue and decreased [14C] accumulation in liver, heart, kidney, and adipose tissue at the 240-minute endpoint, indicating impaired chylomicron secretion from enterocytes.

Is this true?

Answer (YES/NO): NO